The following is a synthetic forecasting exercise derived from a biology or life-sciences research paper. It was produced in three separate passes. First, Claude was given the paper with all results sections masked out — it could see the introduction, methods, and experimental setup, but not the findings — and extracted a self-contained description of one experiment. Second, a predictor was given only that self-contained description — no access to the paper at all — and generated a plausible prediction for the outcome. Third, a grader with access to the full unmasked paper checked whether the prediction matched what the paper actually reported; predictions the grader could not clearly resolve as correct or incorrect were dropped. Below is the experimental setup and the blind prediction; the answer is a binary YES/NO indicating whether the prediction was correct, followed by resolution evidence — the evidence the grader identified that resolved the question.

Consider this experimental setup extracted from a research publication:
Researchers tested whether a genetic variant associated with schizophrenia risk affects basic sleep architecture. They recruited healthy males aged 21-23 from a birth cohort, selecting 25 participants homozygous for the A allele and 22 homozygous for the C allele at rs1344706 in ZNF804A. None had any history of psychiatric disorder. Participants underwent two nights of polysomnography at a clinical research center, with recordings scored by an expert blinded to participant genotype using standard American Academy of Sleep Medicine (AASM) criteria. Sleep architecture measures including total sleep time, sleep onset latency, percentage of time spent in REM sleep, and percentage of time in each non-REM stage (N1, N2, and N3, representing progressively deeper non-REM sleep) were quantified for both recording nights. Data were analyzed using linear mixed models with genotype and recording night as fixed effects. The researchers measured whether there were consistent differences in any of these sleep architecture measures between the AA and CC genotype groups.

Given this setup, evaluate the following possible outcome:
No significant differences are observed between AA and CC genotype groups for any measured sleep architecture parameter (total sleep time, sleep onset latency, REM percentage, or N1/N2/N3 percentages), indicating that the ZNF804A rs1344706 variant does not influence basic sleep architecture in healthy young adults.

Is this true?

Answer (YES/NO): YES